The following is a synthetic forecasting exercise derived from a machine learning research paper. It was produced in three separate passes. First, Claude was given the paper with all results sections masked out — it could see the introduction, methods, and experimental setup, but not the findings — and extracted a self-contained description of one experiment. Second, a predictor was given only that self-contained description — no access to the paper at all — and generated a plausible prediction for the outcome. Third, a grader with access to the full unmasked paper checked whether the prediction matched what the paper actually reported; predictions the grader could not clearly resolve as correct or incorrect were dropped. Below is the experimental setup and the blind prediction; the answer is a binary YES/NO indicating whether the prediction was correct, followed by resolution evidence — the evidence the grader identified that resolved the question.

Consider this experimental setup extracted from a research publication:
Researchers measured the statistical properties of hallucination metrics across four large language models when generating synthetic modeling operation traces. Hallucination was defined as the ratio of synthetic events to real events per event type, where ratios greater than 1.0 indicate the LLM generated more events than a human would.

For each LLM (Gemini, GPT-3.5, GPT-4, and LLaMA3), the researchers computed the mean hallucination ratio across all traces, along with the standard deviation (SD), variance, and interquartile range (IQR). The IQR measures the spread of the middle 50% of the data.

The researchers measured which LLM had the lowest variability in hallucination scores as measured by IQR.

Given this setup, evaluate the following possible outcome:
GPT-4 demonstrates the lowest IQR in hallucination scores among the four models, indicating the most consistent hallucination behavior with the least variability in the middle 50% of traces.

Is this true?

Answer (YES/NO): YES